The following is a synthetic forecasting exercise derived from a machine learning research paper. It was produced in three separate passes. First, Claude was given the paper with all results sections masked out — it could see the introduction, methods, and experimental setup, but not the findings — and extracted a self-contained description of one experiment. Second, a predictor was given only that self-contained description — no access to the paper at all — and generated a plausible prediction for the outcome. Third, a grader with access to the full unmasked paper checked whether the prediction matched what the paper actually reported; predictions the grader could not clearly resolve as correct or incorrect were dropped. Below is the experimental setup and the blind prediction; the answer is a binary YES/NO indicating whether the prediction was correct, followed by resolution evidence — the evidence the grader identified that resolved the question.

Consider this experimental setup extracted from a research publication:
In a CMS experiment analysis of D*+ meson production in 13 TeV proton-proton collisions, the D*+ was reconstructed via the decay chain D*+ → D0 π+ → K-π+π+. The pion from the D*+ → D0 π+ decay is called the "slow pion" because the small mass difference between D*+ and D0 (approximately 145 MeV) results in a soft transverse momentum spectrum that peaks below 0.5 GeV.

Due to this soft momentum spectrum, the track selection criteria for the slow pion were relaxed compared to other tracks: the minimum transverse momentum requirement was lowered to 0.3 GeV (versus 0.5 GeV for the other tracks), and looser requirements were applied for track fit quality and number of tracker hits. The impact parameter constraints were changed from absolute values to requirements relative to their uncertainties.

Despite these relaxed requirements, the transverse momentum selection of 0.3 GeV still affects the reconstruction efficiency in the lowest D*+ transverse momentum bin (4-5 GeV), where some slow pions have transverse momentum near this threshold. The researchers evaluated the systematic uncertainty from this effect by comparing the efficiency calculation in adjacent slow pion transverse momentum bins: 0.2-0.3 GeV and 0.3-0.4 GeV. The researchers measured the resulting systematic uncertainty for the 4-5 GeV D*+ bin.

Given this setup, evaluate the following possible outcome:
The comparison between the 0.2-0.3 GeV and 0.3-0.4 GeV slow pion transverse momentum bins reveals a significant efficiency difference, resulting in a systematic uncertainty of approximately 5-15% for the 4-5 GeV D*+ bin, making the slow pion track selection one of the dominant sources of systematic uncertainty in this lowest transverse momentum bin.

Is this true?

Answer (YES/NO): YES